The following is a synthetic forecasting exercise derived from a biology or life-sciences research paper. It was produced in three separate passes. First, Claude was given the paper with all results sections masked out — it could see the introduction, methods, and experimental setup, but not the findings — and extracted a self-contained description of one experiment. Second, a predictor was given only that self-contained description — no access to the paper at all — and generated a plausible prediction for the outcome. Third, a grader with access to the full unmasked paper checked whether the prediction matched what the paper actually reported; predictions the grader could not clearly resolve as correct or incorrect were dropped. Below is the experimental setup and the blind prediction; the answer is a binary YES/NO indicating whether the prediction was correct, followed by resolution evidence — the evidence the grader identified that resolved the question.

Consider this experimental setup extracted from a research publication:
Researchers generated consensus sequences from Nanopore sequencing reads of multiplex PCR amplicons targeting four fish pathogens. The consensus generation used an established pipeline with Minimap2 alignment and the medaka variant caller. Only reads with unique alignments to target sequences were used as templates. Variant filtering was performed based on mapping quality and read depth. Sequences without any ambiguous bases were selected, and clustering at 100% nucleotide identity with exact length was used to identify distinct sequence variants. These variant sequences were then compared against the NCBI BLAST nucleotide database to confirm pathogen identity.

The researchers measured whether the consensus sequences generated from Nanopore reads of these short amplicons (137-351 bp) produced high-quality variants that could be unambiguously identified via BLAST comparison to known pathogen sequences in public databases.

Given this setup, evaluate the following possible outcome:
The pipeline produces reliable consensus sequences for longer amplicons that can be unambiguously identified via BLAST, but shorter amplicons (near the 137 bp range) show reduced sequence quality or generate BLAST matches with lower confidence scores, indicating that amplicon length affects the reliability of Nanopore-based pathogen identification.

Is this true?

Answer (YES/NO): NO